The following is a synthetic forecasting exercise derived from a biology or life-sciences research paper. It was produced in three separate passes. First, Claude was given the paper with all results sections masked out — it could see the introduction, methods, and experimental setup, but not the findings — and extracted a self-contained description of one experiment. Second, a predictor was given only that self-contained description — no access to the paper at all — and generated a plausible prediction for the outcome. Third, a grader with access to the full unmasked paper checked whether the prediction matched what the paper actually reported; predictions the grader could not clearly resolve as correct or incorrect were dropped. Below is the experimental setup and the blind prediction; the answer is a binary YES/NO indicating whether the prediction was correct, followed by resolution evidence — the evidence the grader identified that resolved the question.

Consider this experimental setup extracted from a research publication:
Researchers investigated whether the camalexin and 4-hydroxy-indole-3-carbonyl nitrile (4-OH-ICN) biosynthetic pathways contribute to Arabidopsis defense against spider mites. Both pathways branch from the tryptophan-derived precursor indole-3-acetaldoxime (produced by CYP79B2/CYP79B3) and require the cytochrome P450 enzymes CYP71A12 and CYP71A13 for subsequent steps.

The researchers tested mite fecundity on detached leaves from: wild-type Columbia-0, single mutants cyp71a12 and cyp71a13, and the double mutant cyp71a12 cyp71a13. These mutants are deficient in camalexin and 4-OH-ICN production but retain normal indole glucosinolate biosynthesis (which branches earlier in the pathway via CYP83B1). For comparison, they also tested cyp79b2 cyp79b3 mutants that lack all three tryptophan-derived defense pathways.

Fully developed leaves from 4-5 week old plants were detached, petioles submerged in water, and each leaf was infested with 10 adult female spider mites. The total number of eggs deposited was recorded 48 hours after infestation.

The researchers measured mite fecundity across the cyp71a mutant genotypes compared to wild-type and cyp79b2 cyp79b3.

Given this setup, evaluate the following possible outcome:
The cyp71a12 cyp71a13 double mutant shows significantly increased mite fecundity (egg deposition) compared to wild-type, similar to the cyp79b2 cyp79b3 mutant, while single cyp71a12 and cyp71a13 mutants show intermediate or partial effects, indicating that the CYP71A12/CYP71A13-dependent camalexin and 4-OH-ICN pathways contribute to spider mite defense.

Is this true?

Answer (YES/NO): NO